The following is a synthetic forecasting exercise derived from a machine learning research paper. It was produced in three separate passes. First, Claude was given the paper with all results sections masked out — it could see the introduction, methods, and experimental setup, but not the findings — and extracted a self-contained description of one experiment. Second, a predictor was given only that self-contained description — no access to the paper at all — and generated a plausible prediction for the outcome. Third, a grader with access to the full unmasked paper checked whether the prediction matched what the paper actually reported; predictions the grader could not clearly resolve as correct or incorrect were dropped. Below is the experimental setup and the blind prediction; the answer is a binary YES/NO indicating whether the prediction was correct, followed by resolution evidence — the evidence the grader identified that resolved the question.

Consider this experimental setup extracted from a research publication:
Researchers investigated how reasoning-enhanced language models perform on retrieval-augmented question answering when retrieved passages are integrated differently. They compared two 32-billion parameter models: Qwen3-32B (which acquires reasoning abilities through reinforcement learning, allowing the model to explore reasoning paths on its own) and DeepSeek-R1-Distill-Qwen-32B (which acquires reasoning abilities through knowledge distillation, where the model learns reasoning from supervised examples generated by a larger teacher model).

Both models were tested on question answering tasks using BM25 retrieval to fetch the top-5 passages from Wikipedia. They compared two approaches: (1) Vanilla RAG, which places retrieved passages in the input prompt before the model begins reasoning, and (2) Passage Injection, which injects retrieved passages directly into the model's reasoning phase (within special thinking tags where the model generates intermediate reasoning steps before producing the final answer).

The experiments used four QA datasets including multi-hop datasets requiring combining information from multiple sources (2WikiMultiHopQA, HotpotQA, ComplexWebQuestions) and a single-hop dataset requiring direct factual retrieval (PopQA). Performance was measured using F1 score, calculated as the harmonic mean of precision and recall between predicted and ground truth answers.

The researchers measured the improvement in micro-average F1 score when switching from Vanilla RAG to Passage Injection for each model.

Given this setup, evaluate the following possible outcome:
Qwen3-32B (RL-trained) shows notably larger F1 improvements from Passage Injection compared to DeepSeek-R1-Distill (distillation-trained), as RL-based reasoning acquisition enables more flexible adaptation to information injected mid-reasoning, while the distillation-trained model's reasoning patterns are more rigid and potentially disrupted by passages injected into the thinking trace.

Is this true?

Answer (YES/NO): YES